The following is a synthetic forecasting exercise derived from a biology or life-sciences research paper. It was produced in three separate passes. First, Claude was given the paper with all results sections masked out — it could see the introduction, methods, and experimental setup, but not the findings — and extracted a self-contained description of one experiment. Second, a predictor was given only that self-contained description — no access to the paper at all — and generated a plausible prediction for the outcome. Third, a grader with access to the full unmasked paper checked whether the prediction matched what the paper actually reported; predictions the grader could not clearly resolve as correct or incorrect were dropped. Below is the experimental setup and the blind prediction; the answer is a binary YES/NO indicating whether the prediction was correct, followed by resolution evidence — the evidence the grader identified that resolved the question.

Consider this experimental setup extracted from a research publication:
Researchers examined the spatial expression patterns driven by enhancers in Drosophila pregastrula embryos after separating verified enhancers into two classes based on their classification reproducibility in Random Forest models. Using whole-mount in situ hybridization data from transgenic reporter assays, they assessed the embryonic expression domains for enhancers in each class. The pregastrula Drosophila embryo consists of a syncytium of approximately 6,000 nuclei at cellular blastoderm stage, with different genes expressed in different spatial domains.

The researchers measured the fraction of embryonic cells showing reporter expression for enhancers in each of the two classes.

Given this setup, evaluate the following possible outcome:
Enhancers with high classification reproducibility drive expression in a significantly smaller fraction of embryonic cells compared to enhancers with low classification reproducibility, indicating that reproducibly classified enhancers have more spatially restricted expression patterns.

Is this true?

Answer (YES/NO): NO